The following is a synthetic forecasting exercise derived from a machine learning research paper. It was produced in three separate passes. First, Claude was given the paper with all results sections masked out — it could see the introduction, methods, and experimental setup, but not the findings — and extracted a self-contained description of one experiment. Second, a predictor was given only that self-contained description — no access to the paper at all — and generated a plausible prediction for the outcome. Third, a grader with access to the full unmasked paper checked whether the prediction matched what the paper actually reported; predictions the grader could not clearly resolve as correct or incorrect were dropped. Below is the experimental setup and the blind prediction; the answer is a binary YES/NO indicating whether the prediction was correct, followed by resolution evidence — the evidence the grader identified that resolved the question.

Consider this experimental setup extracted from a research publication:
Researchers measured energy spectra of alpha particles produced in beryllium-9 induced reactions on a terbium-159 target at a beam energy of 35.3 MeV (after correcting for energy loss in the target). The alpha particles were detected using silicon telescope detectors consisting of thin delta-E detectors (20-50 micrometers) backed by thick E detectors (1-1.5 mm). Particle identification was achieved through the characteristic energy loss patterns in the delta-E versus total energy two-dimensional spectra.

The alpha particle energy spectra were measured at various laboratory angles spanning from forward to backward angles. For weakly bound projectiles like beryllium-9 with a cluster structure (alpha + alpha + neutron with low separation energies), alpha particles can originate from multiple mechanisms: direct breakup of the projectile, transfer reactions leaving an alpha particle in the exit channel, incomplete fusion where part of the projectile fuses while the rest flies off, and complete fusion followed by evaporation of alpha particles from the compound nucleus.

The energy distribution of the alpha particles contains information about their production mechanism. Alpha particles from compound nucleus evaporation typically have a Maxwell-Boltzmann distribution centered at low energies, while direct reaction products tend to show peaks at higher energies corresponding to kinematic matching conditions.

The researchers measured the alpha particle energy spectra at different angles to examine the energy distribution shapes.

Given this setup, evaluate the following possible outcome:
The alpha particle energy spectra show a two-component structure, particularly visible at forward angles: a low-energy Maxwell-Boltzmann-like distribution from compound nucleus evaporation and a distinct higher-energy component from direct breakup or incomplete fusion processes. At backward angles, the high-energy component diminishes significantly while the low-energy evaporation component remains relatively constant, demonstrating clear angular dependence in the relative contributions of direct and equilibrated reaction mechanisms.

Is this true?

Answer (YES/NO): NO